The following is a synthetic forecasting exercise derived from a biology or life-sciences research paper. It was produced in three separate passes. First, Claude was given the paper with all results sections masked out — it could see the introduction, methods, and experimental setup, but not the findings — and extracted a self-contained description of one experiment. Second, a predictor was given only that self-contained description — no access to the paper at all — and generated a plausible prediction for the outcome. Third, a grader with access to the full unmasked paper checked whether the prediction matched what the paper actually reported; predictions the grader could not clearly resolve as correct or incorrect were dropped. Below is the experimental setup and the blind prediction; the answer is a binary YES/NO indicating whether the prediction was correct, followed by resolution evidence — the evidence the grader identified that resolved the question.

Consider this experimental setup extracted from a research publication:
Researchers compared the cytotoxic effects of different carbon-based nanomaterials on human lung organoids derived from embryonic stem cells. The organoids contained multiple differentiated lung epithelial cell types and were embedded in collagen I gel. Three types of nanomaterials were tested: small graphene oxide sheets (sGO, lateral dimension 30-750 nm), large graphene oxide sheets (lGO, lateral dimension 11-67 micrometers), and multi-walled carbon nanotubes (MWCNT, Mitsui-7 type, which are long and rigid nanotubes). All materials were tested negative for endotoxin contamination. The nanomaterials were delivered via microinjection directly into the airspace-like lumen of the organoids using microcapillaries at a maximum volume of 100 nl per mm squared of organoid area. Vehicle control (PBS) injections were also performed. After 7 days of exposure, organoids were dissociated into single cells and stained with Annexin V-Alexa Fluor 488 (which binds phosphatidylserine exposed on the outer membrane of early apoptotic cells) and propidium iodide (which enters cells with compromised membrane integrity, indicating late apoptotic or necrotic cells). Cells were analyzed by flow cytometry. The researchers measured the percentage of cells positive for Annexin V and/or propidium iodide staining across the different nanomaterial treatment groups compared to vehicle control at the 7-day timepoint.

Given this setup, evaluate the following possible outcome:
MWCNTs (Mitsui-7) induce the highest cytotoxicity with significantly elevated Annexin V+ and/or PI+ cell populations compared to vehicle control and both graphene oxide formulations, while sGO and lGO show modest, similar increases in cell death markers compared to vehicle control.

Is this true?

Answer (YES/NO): NO